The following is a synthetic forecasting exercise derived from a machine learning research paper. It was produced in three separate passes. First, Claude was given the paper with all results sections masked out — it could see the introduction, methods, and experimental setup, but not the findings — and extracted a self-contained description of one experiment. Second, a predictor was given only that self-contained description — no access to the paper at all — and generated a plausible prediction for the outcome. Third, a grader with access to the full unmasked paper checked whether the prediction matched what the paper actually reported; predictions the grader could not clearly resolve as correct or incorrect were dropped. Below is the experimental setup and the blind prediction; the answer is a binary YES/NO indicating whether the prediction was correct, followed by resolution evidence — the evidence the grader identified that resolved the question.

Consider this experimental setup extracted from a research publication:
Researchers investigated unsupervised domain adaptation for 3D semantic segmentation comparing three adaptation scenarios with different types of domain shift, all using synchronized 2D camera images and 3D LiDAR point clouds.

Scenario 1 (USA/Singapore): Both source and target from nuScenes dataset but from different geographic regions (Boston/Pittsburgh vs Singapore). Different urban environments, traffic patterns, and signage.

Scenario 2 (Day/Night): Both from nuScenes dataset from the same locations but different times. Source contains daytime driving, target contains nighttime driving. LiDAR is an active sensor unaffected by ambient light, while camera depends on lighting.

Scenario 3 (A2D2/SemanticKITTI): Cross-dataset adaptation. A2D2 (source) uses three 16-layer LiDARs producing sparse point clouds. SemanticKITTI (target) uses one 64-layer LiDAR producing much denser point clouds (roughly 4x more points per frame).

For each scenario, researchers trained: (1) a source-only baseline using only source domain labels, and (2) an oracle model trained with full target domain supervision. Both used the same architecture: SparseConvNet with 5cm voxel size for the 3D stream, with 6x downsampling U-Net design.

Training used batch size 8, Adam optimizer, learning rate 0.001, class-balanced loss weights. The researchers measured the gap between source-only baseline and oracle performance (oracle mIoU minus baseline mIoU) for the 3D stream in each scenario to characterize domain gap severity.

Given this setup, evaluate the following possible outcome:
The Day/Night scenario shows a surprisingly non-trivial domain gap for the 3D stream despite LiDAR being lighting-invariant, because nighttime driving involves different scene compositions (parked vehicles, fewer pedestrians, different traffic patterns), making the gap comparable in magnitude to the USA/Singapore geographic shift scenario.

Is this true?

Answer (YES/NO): NO